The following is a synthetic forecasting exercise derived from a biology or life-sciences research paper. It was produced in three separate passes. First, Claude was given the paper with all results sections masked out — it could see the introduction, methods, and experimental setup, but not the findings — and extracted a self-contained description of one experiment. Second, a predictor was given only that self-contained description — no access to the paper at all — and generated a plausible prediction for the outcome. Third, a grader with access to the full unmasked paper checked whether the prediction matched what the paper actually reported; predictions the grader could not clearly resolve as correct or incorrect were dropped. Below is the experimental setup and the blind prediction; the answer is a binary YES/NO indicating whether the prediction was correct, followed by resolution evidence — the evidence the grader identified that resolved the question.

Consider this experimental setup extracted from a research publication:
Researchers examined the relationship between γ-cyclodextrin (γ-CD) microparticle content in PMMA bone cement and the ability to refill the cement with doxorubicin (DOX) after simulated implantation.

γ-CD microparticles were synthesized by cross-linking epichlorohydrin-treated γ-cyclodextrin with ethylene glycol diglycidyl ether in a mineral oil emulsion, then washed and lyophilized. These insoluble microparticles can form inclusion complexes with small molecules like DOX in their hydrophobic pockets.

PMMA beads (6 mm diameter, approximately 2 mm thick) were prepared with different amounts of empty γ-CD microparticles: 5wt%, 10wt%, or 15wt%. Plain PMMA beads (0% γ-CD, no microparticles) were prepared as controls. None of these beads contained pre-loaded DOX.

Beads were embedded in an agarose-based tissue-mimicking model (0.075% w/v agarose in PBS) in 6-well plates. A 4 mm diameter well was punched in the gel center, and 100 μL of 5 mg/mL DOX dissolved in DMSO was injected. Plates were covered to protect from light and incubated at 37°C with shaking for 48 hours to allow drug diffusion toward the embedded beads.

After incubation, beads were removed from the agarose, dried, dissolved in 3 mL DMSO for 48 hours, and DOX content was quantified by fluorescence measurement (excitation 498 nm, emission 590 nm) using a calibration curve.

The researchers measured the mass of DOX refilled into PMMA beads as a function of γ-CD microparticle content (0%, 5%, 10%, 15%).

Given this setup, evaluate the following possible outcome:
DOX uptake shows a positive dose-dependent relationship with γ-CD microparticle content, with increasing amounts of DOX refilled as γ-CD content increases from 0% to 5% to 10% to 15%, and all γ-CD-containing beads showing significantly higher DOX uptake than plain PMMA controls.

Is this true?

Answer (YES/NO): NO